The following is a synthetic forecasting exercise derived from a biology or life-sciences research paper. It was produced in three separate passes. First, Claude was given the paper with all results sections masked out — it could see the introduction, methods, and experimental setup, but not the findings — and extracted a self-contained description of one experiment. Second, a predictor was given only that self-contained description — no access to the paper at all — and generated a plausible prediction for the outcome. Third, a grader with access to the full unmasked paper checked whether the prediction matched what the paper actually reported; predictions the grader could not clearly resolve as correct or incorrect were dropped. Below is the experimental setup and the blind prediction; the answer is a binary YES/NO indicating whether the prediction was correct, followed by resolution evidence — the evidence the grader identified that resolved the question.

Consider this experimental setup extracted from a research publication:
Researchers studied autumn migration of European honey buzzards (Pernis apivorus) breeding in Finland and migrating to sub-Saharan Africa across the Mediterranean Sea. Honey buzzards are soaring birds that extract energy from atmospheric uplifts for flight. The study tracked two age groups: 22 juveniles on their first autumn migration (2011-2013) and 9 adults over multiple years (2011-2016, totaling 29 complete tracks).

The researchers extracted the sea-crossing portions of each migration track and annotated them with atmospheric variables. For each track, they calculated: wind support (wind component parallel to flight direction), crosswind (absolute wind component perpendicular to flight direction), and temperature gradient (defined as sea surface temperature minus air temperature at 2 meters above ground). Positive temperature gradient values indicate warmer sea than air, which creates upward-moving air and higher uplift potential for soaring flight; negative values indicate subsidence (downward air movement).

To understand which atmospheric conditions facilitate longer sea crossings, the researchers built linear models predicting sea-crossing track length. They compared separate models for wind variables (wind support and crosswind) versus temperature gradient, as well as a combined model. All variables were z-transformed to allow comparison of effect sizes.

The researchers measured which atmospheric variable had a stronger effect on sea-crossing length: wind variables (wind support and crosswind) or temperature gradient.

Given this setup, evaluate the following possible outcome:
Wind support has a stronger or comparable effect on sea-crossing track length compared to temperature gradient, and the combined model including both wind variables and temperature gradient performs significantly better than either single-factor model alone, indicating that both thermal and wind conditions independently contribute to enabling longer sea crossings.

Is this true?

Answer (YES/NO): NO